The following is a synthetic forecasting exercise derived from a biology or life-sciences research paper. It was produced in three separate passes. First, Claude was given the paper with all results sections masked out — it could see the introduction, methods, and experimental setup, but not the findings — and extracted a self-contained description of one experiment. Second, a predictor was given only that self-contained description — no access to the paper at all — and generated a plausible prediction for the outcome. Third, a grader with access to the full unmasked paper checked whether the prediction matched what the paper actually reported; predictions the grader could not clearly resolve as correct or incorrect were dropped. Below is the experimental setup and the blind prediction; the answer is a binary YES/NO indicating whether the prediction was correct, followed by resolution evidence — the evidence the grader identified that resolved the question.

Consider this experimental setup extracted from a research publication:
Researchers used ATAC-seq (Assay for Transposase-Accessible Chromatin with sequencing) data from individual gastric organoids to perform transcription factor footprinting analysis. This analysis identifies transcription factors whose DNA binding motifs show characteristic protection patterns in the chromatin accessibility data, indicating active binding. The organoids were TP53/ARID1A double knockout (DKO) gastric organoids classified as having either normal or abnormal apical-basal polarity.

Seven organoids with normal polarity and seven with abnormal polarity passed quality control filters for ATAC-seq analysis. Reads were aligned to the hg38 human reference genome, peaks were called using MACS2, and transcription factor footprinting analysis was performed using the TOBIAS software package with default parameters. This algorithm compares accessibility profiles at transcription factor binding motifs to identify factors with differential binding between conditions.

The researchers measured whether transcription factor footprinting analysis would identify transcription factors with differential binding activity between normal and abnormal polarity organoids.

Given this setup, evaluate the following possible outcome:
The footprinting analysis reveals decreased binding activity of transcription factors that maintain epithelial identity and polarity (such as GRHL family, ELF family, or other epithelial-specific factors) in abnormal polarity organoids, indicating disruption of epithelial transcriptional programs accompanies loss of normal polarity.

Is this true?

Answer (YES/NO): NO